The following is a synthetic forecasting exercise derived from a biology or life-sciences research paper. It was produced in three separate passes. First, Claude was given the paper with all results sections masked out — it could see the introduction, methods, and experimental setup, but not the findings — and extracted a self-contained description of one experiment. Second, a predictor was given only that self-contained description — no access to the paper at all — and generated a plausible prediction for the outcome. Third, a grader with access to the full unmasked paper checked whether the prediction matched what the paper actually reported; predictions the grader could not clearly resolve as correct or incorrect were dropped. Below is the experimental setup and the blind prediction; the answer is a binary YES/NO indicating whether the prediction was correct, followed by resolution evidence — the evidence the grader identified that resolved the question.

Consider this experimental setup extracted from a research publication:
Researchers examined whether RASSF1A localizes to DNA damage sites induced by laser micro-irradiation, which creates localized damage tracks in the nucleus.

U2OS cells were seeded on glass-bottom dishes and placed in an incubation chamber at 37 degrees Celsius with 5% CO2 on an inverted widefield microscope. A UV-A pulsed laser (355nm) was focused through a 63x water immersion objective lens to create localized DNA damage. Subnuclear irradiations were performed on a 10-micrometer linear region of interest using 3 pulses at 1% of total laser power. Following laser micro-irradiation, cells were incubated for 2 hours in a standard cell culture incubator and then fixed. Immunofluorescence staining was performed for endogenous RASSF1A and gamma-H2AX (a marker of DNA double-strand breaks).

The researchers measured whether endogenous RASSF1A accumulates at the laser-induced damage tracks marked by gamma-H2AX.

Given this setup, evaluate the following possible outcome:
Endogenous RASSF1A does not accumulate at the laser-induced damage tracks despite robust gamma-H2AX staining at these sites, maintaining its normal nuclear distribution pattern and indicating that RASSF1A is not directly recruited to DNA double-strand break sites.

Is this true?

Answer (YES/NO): NO